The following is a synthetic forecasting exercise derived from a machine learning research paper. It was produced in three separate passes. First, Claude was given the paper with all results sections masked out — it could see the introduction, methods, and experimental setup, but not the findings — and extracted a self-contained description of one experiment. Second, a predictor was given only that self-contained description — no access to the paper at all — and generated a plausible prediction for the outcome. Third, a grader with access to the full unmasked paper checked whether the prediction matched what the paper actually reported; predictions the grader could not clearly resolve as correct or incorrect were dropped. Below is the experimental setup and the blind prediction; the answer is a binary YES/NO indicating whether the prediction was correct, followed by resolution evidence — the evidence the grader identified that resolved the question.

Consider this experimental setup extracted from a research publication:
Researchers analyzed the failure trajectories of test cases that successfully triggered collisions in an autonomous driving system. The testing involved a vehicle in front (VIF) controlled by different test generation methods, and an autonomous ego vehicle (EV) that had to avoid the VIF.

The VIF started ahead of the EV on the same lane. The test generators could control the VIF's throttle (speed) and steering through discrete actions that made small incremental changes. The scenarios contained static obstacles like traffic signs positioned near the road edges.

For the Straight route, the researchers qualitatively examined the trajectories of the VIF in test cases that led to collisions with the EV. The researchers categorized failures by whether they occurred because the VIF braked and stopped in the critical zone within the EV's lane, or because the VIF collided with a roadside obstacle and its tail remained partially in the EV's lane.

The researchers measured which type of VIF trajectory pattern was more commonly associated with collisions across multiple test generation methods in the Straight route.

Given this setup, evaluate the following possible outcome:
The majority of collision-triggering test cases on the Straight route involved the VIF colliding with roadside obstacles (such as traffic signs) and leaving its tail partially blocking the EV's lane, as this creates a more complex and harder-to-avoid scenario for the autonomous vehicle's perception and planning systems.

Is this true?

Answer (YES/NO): YES